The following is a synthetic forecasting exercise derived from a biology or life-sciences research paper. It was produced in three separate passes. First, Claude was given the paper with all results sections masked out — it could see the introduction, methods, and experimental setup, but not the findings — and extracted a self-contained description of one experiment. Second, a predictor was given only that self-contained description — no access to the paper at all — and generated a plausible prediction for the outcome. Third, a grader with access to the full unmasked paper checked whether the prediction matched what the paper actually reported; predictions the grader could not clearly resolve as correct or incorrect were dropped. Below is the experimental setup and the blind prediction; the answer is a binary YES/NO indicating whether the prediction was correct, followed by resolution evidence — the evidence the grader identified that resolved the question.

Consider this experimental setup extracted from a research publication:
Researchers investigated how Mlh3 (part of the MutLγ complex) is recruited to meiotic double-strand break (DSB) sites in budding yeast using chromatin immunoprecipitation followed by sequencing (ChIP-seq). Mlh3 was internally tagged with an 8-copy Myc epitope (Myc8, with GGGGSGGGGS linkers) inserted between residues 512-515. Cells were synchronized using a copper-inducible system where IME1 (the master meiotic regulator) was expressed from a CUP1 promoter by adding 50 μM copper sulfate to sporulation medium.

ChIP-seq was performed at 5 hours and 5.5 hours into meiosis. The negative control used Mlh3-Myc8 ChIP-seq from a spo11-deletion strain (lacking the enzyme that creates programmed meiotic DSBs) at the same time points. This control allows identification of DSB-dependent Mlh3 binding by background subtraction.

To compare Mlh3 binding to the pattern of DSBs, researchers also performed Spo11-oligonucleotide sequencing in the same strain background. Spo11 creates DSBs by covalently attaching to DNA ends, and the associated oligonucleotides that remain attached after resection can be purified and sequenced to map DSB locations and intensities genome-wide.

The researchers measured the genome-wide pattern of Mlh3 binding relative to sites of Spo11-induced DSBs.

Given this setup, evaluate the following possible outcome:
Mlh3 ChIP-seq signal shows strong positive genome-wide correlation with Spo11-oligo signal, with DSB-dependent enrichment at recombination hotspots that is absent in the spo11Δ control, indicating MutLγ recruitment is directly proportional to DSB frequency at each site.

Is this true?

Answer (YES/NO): NO